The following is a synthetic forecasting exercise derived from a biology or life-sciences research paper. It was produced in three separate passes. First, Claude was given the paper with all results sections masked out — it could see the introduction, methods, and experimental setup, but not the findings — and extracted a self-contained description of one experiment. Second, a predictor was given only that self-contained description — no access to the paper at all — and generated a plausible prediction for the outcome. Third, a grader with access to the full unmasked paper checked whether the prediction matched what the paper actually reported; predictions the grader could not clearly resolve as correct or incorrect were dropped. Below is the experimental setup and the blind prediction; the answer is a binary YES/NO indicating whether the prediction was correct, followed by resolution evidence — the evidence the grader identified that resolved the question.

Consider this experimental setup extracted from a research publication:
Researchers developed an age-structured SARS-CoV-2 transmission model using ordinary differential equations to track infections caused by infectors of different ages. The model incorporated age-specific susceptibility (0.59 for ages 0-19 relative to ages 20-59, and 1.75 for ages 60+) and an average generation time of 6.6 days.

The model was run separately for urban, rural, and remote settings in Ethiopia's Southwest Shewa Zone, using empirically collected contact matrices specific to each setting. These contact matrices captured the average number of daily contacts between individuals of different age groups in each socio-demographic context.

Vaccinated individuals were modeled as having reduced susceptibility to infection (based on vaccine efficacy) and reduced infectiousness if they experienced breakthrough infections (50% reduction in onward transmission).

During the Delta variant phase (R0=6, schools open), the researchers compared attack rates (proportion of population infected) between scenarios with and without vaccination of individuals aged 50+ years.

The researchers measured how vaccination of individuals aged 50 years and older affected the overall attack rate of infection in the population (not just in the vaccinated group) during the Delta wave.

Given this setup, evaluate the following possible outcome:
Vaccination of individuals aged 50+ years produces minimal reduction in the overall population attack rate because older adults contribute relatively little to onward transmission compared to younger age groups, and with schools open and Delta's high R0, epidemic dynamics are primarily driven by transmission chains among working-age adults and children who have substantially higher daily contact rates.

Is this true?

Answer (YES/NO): YES